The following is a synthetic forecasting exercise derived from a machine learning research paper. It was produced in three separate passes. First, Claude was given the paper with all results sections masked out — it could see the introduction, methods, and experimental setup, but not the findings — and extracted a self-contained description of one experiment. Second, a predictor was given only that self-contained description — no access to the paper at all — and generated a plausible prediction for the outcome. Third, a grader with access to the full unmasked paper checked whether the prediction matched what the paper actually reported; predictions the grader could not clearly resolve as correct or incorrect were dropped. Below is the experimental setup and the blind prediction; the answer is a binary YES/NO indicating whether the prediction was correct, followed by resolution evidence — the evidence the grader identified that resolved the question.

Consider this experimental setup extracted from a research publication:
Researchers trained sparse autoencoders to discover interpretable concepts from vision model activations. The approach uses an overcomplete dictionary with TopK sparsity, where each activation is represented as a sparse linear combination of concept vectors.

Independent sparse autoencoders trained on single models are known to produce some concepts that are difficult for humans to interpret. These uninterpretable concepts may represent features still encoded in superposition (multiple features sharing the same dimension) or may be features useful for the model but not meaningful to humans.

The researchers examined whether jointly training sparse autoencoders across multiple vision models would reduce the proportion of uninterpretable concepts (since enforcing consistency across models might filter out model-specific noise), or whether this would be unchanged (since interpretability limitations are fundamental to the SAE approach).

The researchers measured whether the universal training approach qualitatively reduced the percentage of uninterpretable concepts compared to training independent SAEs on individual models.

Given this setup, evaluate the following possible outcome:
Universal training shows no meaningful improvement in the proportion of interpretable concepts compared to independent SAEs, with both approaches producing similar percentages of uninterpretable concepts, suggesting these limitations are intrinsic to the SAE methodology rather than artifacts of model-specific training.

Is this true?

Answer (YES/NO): YES